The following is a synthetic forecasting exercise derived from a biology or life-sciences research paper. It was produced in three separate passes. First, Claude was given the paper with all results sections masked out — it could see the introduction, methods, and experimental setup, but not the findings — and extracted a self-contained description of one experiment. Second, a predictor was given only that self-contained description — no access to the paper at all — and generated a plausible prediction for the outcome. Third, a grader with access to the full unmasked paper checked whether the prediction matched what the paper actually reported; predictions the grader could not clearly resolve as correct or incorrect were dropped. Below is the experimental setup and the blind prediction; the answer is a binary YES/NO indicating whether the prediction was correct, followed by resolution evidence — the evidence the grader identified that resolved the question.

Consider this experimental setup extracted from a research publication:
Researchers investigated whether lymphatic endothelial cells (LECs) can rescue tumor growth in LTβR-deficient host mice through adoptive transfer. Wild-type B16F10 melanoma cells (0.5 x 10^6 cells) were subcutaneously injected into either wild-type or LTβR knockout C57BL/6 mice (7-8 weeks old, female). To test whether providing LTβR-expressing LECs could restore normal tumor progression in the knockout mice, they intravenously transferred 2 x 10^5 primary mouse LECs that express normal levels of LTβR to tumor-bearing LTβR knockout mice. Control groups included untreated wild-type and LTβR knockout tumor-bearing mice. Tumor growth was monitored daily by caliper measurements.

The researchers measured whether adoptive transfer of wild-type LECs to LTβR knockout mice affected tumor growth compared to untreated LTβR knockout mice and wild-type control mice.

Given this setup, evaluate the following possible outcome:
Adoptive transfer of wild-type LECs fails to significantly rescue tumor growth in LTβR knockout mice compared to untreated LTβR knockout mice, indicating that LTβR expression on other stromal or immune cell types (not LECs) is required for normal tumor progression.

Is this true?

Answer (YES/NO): NO